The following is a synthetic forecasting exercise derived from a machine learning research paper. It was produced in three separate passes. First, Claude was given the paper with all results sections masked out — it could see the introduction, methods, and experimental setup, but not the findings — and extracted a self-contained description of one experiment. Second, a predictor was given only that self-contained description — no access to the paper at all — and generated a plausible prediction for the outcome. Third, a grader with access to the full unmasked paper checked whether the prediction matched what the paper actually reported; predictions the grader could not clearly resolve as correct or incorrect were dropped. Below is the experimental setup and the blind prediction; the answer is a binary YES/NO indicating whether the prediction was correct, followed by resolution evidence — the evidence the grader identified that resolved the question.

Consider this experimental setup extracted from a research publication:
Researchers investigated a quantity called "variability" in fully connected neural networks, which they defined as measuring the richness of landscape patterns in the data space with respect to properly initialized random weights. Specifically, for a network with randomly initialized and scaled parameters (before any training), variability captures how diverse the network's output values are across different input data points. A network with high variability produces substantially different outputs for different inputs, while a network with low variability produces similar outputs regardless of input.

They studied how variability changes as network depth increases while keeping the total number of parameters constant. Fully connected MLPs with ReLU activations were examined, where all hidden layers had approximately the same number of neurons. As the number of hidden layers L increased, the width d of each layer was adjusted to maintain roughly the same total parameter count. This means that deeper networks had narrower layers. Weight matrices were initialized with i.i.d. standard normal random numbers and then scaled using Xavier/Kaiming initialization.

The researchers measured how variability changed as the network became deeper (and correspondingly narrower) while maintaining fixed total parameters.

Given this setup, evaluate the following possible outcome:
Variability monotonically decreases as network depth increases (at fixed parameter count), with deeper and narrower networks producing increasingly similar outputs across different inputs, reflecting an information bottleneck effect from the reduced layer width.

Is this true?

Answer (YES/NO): NO